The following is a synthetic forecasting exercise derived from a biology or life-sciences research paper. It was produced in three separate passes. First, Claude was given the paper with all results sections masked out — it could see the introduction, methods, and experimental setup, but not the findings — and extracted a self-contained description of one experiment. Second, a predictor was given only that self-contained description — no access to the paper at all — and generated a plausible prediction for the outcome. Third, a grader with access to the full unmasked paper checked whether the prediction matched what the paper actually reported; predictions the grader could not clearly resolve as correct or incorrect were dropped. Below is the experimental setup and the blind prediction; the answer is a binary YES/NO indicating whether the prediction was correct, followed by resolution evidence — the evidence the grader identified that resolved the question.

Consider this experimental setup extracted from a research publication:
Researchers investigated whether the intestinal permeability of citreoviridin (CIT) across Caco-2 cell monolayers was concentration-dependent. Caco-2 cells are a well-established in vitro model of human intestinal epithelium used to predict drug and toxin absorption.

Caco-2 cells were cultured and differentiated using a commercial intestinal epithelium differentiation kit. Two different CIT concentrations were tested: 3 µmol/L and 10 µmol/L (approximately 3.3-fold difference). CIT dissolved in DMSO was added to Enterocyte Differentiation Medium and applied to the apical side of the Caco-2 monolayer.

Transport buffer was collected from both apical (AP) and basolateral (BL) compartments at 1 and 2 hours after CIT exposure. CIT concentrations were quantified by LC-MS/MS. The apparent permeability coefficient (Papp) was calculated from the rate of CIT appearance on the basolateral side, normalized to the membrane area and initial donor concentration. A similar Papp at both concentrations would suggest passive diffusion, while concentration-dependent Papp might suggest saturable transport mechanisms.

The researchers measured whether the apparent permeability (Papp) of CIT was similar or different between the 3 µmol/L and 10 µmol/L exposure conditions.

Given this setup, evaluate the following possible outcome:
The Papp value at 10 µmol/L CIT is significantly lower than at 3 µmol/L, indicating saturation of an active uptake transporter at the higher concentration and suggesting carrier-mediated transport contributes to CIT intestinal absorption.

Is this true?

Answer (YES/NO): NO